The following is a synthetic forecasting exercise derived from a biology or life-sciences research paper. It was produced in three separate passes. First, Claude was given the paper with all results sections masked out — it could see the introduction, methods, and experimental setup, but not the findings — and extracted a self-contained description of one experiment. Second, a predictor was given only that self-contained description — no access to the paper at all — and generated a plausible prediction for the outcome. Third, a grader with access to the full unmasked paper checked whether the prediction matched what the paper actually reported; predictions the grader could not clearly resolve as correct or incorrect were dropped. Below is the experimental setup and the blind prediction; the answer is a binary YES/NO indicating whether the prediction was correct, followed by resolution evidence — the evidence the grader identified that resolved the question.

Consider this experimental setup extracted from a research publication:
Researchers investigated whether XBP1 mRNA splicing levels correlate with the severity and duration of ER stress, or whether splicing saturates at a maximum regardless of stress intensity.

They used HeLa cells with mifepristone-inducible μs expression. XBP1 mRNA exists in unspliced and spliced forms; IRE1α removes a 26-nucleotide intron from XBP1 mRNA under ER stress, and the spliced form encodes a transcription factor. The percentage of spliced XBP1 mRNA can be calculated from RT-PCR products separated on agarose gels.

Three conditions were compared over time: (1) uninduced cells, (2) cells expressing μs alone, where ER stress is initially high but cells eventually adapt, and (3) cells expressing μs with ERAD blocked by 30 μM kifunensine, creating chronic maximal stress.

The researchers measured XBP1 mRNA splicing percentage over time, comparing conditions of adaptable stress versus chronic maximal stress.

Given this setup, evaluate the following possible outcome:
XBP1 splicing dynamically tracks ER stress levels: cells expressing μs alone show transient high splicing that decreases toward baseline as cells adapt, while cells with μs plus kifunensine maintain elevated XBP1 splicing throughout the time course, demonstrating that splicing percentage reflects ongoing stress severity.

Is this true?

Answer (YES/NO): YES